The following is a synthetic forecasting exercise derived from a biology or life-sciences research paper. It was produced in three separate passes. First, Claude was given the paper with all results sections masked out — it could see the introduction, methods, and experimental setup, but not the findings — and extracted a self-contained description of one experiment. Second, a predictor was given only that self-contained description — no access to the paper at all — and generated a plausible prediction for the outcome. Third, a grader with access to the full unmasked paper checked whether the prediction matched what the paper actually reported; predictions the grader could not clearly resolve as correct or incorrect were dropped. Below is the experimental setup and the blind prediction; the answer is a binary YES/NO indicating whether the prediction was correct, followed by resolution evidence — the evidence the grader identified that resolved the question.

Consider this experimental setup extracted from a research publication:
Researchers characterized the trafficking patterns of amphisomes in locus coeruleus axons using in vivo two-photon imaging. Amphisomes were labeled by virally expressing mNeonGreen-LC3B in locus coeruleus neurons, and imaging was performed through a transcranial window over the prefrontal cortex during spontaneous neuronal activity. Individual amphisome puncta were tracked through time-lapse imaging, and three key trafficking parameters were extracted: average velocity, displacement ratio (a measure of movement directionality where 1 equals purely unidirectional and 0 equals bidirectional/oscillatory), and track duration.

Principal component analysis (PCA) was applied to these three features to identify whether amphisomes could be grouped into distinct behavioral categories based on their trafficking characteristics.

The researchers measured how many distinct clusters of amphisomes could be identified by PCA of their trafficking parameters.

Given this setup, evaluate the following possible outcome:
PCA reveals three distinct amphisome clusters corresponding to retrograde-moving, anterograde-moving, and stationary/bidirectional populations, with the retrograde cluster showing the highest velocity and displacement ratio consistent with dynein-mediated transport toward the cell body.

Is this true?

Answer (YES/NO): NO